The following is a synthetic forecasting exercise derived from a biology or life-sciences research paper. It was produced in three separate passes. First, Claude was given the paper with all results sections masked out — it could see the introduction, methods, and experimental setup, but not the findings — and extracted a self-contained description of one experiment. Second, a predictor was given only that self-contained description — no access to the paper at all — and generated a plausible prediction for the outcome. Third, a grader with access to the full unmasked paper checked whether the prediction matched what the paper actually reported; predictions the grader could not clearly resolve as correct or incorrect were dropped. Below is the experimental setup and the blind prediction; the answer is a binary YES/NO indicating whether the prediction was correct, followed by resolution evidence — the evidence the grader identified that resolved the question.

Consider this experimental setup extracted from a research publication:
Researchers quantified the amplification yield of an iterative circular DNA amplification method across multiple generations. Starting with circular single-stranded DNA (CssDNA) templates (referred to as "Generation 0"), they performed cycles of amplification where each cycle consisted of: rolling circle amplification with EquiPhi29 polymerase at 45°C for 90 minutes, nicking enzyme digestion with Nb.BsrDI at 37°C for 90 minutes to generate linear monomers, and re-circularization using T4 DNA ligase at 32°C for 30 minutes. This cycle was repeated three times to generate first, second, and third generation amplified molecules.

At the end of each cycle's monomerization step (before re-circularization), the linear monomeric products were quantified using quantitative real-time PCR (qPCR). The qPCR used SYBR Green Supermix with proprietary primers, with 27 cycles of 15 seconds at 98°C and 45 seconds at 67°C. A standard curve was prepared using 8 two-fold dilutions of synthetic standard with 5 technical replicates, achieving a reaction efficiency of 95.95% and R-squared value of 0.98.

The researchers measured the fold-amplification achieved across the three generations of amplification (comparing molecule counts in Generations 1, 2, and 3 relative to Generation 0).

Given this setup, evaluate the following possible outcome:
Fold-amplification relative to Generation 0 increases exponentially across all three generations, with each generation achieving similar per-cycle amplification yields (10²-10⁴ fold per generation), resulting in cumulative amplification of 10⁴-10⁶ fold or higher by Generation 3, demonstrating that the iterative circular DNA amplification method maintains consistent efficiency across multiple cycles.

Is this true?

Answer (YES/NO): YES